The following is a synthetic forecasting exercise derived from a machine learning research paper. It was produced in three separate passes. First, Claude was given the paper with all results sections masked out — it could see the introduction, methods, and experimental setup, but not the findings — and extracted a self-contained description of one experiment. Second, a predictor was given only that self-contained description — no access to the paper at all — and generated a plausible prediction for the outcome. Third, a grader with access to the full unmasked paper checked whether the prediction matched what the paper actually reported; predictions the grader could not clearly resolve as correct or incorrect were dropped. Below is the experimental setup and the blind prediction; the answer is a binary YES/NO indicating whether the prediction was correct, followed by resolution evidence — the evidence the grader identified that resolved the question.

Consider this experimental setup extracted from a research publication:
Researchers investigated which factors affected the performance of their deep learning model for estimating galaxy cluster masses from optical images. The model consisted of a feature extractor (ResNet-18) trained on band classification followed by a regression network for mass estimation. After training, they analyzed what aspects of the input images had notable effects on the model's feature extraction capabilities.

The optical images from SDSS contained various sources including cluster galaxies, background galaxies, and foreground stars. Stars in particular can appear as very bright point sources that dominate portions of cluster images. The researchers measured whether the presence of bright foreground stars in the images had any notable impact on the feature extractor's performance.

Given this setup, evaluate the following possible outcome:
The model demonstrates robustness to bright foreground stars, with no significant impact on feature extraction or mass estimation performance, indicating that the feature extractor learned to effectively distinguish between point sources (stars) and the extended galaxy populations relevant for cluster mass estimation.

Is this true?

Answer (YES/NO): NO